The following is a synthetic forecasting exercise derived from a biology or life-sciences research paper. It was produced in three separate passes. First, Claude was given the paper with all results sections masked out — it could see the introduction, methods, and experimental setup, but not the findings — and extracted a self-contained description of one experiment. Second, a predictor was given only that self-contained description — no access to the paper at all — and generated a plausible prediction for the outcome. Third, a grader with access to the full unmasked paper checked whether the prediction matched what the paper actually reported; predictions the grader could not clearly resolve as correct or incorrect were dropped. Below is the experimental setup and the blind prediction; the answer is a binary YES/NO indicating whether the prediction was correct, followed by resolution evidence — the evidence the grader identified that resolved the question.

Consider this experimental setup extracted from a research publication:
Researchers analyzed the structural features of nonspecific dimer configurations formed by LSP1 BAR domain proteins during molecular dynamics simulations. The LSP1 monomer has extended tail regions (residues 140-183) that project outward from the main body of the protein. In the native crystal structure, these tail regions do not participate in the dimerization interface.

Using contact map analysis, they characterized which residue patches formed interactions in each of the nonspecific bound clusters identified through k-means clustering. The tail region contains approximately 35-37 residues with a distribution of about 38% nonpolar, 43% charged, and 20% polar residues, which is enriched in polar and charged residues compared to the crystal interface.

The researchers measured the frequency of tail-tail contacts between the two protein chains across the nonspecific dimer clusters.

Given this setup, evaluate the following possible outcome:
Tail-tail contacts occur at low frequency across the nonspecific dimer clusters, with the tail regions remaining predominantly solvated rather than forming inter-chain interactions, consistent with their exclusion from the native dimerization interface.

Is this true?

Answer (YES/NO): NO